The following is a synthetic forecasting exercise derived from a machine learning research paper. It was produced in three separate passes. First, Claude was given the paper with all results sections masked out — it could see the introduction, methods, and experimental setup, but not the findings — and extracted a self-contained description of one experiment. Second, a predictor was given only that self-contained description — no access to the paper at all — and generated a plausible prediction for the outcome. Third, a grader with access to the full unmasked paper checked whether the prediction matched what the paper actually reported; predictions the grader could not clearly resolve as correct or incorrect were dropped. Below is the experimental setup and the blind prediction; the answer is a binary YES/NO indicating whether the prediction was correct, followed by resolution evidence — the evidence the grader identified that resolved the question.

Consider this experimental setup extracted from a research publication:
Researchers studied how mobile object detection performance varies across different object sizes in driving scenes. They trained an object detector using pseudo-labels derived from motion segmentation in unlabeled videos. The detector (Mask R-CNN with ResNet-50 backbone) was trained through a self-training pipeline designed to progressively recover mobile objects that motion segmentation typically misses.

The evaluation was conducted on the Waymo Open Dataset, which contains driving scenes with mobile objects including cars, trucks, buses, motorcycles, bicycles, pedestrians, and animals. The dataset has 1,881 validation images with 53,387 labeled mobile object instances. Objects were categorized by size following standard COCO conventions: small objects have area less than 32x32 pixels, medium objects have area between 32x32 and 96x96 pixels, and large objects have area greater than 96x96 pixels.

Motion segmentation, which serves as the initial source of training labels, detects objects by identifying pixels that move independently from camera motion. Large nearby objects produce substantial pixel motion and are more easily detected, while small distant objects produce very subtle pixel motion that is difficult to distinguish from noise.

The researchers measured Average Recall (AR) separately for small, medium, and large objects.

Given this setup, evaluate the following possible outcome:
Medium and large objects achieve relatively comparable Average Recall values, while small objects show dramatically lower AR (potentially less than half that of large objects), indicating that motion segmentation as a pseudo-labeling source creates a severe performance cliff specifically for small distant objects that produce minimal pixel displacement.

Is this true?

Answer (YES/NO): NO